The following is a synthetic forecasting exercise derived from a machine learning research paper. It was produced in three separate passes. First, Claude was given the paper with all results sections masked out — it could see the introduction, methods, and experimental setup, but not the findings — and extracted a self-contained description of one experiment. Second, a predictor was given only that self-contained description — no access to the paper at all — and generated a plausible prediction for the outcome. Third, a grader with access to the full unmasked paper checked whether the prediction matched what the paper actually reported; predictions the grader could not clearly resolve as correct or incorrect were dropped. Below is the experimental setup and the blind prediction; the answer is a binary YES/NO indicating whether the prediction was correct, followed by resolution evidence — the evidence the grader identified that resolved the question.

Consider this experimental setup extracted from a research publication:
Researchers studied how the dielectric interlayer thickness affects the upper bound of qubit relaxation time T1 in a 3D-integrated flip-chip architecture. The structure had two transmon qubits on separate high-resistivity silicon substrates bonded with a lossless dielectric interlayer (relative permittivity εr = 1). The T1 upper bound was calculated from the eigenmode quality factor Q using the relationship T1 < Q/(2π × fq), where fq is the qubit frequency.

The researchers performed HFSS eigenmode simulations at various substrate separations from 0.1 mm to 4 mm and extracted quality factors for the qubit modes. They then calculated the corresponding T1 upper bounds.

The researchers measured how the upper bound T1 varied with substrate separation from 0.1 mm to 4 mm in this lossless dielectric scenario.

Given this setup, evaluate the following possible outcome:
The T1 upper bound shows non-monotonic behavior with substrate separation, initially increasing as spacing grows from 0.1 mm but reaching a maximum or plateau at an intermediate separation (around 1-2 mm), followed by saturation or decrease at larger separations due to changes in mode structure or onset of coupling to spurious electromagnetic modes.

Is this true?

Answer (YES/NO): NO